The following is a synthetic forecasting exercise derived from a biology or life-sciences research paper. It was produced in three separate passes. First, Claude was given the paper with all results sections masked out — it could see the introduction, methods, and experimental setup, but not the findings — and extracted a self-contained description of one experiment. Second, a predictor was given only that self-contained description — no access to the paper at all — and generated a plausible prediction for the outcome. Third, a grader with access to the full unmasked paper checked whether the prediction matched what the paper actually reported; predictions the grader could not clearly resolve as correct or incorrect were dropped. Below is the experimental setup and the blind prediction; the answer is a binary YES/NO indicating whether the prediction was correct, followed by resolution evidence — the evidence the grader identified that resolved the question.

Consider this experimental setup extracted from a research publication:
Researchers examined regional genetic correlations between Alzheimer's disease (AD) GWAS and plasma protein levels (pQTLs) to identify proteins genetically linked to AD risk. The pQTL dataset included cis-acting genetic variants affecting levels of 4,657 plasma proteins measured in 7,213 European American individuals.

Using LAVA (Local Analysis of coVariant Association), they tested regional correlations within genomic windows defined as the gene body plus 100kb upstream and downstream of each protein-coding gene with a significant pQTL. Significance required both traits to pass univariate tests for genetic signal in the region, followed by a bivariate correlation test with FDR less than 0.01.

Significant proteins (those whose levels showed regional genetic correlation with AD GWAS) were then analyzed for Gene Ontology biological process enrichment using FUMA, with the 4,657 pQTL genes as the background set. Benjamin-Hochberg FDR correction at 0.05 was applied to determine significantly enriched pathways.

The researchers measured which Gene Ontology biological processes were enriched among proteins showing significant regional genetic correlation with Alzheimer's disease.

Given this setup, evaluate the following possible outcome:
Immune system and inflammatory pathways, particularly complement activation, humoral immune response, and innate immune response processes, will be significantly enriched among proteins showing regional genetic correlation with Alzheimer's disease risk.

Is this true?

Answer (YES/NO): NO